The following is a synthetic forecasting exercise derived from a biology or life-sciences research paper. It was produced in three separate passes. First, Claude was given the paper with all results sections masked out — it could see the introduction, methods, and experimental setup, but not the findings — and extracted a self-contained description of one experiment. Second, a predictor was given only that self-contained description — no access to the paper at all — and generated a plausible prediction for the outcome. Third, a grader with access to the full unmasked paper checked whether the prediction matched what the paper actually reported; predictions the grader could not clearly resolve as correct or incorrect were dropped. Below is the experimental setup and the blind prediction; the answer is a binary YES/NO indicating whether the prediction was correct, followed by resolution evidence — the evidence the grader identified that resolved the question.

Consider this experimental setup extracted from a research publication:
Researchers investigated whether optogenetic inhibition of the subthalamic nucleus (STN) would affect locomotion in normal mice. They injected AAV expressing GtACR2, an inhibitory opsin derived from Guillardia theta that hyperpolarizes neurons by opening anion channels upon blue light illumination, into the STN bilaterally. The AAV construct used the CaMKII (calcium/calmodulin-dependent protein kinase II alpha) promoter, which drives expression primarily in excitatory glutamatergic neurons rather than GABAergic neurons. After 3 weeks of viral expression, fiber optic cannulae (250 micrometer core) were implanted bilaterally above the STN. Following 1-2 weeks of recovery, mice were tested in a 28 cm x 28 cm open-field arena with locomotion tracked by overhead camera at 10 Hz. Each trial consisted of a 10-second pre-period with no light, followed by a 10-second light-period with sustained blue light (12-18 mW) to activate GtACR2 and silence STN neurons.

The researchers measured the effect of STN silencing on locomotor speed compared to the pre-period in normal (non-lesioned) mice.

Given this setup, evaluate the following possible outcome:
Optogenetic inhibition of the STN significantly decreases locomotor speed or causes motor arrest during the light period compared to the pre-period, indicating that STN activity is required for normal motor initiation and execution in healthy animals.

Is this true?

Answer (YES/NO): NO